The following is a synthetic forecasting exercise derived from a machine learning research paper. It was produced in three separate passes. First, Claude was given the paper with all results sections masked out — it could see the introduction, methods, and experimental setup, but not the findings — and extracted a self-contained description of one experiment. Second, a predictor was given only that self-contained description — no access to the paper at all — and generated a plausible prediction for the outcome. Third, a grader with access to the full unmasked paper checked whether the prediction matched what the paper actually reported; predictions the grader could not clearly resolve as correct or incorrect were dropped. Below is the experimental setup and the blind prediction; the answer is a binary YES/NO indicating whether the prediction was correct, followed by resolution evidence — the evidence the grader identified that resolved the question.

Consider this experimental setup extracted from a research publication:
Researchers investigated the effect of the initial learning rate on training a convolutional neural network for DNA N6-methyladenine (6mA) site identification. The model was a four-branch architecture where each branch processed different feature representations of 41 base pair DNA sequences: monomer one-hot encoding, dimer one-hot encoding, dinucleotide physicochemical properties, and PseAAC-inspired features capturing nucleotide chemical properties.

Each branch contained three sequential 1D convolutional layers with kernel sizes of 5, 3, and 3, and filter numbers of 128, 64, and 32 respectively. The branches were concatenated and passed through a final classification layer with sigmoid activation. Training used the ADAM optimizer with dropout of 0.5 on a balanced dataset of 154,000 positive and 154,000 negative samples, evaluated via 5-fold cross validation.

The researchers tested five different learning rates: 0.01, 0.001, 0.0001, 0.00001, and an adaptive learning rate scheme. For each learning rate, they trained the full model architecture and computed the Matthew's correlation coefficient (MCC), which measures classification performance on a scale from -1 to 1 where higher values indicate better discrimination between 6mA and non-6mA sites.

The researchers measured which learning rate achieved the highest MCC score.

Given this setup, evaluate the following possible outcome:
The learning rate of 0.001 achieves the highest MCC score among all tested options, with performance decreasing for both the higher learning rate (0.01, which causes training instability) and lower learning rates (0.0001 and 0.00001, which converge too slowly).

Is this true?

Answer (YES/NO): NO